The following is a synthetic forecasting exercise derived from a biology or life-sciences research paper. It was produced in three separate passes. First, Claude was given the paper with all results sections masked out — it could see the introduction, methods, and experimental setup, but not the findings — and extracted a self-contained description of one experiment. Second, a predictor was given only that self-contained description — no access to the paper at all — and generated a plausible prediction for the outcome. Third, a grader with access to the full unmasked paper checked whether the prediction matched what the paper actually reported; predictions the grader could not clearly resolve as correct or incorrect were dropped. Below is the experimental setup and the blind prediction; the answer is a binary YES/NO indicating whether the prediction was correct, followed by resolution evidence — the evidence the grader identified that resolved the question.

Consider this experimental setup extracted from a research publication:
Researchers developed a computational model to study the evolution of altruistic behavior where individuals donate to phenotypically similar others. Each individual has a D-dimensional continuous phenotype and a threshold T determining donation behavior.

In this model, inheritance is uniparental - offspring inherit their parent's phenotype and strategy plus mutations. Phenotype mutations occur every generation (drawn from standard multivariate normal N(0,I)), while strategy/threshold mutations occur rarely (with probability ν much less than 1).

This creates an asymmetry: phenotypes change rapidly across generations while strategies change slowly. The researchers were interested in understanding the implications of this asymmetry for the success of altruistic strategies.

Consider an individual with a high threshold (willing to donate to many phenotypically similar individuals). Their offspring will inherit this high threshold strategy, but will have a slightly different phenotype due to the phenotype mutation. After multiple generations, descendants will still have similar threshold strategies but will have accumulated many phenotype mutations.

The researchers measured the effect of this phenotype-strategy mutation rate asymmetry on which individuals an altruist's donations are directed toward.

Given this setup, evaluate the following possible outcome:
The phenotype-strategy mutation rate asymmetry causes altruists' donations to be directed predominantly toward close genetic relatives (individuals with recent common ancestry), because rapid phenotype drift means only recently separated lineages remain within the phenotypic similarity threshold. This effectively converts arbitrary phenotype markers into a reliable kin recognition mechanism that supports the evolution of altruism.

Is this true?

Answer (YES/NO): YES